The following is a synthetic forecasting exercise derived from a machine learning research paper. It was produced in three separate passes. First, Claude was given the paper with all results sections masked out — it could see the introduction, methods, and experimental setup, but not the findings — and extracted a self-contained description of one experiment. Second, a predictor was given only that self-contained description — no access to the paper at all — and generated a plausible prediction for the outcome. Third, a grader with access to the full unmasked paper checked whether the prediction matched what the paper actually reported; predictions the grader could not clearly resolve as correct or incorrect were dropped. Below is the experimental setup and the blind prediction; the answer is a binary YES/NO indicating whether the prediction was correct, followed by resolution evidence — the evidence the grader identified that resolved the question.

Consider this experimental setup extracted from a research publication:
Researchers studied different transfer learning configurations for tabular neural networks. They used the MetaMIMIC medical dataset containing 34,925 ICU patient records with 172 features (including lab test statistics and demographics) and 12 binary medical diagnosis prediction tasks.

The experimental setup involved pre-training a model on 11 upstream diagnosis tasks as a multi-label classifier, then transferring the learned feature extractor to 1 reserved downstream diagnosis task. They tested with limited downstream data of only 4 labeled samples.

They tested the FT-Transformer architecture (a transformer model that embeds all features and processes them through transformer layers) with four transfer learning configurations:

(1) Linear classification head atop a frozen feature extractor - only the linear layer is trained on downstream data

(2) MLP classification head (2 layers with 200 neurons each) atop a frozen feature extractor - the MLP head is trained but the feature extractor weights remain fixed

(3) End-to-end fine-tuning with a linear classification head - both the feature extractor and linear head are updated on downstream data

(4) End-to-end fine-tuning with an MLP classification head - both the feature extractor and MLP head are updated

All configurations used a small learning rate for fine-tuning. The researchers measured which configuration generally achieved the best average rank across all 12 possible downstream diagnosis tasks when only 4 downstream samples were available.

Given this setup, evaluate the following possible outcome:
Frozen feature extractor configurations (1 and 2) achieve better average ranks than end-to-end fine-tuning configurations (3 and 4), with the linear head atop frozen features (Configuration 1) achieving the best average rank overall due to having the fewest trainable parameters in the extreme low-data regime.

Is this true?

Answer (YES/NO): NO